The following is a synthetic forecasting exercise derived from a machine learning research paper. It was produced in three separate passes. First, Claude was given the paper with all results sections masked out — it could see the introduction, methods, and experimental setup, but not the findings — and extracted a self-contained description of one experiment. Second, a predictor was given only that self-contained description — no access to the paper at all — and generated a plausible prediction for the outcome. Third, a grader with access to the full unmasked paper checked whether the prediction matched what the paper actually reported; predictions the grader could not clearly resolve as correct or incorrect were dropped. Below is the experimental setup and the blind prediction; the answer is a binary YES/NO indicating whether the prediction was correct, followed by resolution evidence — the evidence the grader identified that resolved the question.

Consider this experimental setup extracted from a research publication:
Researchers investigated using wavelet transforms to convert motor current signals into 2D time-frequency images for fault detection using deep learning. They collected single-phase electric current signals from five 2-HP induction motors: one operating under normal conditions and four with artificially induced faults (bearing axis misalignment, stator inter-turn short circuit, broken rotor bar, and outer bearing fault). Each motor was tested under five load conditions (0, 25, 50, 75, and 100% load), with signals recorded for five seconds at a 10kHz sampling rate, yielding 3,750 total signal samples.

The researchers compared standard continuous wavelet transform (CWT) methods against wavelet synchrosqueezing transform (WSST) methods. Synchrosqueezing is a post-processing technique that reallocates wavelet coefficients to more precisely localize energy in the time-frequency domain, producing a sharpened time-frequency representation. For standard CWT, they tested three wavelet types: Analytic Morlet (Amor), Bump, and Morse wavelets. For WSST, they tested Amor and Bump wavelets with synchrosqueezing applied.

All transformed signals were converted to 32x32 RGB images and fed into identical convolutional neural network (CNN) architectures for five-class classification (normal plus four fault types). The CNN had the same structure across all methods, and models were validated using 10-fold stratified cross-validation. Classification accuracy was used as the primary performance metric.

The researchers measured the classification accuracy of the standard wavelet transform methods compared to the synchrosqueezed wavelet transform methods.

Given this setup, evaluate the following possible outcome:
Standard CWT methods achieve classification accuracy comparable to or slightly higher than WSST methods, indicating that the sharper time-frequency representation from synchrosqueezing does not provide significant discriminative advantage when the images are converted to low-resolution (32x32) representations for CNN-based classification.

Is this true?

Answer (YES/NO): NO